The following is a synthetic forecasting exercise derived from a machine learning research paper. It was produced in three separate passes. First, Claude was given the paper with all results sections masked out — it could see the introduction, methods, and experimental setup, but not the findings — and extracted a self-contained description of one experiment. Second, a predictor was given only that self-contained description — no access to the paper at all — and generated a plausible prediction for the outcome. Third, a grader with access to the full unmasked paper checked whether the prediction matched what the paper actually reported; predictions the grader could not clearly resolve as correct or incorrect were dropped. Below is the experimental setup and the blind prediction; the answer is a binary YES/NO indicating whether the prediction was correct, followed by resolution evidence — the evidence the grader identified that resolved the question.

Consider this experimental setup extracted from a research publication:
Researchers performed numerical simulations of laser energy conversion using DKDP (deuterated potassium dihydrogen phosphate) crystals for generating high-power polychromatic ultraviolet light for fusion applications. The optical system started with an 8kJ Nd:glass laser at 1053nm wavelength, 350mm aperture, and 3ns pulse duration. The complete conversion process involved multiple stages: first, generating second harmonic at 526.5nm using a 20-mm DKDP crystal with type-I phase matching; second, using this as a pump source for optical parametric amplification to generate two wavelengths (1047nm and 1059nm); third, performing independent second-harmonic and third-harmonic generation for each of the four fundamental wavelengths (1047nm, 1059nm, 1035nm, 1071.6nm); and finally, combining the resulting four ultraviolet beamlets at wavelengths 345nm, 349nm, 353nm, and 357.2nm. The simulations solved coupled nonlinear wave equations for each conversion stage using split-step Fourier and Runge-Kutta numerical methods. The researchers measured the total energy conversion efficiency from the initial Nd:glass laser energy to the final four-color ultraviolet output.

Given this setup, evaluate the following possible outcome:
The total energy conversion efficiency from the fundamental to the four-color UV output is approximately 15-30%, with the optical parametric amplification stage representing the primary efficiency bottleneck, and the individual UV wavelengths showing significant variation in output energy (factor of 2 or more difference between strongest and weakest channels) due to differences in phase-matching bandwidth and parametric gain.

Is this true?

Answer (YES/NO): NO